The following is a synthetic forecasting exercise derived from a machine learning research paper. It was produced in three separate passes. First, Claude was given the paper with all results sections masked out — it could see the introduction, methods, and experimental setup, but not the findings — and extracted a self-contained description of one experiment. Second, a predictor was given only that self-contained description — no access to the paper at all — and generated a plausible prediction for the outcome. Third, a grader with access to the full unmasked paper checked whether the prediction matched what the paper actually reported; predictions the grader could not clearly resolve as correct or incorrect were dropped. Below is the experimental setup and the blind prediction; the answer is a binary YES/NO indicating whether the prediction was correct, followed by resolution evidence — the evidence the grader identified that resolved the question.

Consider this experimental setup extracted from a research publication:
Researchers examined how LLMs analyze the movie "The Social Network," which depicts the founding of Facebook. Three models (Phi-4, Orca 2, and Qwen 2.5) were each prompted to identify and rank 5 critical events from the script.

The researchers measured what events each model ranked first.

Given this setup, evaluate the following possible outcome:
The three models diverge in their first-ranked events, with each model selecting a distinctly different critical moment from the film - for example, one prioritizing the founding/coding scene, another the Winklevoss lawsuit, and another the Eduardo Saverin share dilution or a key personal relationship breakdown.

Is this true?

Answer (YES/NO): NO